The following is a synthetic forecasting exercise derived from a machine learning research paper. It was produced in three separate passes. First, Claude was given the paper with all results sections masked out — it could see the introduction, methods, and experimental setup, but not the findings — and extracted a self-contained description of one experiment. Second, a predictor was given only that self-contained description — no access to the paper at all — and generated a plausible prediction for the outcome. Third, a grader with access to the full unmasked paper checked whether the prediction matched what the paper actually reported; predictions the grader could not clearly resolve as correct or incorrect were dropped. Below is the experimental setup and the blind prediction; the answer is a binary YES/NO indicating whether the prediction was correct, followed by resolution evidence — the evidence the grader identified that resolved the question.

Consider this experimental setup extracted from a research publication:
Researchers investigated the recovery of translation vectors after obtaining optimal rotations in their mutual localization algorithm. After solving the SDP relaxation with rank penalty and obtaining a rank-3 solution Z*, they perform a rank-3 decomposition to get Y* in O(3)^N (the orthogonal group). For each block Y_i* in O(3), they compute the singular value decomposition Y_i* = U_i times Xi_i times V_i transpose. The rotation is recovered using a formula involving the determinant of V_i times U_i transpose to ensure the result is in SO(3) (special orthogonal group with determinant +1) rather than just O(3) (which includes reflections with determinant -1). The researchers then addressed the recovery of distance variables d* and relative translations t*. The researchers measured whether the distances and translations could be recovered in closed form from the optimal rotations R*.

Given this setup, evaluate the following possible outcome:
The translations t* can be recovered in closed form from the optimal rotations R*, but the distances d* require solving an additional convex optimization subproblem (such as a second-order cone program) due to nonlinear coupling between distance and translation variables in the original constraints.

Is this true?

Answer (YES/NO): NO